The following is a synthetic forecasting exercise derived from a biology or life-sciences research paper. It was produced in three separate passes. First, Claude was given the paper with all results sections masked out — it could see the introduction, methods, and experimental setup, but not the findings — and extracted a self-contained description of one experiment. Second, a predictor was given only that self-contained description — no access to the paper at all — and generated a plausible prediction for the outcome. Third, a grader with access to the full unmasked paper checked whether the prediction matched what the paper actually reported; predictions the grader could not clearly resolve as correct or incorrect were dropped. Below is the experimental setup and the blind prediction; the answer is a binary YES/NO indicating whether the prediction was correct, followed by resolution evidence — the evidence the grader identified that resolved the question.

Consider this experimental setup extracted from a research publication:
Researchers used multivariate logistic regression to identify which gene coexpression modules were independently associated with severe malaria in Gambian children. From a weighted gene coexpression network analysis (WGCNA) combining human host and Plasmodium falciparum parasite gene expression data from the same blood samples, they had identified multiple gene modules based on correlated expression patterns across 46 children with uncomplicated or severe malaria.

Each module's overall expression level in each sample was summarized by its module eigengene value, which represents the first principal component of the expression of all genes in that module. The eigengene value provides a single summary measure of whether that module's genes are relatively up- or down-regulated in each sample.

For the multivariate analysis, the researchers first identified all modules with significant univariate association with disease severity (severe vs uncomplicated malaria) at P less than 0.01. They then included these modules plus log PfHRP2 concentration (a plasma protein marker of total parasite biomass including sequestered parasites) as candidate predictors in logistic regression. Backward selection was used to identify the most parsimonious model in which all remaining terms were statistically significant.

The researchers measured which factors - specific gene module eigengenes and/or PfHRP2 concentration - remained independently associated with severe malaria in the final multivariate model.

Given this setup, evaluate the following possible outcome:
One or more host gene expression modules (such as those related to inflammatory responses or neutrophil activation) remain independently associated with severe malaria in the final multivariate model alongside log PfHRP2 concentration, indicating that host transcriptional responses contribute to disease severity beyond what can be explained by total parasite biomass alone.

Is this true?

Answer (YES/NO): NO